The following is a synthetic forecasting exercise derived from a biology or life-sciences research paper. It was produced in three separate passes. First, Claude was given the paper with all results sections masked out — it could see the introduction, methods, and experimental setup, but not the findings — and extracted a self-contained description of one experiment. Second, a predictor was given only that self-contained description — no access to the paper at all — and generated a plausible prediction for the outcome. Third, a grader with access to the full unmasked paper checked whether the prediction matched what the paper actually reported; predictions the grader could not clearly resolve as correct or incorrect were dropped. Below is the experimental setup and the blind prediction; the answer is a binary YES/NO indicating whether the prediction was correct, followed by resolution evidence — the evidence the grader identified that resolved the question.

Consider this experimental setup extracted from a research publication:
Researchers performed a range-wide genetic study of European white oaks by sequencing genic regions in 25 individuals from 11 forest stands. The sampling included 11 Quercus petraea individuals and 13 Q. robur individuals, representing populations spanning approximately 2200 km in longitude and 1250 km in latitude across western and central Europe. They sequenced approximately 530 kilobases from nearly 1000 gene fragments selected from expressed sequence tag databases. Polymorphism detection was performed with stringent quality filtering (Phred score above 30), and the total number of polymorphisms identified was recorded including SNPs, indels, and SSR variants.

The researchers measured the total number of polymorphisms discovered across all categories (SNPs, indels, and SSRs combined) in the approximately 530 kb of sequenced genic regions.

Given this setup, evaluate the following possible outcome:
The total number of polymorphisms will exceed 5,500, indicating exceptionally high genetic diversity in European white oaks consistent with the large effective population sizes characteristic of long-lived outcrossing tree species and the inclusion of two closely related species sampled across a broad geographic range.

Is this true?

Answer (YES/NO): YES